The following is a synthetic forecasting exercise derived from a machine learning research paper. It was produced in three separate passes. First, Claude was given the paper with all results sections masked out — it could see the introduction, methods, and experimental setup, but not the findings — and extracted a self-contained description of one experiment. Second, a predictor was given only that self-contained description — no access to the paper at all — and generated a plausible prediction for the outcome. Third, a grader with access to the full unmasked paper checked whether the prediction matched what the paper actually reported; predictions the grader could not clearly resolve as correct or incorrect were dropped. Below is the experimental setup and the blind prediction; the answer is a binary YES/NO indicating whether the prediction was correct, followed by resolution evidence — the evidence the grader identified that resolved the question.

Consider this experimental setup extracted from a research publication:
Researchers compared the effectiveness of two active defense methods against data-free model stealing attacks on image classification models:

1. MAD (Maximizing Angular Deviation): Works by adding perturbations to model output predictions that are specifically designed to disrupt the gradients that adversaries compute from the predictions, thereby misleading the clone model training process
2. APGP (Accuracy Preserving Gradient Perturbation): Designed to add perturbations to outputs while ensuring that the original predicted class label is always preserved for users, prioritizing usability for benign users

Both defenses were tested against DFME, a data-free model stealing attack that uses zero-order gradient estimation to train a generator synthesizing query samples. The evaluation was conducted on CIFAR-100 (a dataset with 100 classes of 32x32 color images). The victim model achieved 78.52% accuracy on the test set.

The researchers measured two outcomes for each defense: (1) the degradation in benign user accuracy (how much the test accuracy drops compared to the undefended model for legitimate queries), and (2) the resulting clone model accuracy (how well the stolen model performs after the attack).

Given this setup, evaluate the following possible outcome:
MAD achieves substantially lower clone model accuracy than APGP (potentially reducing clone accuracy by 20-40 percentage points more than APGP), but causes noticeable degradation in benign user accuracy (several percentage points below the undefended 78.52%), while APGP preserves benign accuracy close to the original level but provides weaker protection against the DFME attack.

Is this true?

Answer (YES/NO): NO